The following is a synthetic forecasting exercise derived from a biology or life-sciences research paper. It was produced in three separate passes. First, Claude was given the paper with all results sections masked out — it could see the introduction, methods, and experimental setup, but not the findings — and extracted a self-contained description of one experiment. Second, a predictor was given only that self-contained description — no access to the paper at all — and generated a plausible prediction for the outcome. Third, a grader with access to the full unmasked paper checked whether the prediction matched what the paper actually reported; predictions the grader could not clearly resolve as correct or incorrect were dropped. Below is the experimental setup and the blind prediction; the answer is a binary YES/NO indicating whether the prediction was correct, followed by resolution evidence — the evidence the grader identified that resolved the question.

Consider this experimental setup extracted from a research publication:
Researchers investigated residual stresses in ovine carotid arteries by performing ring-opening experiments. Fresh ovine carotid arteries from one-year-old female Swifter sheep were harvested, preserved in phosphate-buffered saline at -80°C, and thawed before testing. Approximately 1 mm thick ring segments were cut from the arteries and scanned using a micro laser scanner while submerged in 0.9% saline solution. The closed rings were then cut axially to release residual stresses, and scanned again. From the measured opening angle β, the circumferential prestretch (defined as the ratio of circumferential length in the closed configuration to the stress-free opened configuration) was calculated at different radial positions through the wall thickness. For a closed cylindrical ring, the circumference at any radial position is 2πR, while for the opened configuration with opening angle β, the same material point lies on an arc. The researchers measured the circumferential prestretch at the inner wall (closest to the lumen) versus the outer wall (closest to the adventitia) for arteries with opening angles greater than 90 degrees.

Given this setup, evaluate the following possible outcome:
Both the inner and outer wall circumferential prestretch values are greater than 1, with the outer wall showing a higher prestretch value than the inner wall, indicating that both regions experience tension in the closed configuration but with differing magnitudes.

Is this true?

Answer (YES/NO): YES